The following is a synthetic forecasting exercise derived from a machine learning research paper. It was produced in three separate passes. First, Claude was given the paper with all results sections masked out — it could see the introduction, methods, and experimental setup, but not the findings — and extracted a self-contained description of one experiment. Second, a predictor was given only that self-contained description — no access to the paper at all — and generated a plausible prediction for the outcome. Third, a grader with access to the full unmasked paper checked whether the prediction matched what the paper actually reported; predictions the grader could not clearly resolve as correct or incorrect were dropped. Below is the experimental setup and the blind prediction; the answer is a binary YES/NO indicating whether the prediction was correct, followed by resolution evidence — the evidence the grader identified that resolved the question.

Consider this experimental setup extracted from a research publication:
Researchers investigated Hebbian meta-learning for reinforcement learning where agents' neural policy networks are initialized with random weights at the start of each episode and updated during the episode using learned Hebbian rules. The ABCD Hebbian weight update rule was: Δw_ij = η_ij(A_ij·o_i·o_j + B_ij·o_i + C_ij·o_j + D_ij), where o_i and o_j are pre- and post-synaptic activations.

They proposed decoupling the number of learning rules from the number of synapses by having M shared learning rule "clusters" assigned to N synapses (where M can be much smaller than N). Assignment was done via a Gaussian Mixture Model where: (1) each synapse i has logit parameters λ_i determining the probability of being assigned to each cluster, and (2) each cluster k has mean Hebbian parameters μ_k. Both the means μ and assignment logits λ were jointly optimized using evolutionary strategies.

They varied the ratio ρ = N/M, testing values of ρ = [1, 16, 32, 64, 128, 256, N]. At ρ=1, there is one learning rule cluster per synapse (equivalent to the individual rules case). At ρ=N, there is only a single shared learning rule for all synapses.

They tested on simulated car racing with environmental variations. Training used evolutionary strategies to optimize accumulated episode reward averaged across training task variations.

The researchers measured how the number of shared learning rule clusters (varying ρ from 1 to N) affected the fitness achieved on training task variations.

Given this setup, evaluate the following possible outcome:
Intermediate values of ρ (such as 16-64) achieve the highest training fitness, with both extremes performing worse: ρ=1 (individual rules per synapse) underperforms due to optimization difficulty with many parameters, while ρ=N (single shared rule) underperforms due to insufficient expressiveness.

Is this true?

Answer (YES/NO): NO